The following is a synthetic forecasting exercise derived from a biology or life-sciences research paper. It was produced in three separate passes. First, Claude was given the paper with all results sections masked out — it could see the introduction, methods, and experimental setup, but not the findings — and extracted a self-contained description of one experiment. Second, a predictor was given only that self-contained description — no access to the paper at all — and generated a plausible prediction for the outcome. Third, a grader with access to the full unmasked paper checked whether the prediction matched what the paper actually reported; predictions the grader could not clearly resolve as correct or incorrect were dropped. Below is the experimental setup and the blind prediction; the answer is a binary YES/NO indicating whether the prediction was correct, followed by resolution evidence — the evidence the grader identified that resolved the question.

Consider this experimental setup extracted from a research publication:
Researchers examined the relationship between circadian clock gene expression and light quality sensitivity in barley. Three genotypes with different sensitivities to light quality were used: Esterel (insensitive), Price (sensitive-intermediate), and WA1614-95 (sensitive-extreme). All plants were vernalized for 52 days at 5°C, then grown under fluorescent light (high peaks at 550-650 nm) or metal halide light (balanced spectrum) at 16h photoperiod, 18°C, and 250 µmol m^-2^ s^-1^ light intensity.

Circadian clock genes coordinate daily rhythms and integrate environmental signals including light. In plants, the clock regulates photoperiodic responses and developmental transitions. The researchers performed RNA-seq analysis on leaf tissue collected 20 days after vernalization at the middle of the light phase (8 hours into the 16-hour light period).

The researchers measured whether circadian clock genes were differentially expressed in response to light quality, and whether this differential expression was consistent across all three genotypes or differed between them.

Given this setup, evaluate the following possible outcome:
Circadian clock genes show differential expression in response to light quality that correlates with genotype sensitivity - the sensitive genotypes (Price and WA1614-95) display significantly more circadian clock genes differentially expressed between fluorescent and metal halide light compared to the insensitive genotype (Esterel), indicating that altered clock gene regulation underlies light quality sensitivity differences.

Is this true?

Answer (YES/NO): NO